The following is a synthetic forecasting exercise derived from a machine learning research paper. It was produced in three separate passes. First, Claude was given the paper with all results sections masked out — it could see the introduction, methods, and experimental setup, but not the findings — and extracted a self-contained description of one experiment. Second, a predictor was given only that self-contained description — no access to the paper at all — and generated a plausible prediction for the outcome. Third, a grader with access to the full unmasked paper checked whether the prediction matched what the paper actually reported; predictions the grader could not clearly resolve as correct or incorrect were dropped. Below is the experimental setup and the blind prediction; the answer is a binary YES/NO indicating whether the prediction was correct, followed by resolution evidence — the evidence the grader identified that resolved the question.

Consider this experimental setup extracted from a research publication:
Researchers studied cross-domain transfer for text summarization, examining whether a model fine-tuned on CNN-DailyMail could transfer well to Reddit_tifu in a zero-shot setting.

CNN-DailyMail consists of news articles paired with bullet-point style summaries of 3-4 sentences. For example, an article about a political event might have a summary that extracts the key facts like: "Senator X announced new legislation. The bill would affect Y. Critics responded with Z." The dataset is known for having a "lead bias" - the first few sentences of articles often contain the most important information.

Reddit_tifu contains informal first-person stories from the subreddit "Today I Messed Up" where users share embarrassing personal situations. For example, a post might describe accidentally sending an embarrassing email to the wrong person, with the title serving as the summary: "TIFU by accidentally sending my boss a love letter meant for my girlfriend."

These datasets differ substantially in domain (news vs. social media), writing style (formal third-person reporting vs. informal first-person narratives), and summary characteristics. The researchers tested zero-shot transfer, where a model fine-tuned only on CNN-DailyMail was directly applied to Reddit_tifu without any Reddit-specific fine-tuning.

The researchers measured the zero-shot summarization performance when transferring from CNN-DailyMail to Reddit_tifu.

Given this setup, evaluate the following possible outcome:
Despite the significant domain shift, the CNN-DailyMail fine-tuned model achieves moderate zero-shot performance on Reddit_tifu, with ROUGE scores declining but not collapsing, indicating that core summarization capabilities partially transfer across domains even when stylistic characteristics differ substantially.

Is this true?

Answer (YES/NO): YES